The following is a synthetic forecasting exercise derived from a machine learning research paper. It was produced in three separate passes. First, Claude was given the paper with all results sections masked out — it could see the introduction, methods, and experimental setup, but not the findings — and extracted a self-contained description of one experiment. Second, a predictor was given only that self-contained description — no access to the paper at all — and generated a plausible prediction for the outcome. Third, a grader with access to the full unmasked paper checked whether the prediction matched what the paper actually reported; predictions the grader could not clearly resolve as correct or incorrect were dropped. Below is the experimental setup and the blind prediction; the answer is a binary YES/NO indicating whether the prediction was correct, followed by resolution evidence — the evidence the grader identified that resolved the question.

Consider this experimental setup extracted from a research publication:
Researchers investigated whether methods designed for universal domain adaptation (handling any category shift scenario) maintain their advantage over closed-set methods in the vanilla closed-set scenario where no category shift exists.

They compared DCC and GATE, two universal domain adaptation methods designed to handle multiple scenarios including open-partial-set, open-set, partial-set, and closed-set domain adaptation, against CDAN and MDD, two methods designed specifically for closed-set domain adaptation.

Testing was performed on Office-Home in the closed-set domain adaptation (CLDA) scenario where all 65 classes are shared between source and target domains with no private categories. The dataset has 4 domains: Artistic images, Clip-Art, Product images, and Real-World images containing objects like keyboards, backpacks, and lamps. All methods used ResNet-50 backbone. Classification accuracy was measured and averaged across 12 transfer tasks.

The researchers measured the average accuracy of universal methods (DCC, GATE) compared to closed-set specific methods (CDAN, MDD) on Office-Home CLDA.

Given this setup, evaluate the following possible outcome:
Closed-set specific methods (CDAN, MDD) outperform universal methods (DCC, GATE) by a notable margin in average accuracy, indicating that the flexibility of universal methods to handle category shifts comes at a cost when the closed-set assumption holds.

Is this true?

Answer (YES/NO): NO